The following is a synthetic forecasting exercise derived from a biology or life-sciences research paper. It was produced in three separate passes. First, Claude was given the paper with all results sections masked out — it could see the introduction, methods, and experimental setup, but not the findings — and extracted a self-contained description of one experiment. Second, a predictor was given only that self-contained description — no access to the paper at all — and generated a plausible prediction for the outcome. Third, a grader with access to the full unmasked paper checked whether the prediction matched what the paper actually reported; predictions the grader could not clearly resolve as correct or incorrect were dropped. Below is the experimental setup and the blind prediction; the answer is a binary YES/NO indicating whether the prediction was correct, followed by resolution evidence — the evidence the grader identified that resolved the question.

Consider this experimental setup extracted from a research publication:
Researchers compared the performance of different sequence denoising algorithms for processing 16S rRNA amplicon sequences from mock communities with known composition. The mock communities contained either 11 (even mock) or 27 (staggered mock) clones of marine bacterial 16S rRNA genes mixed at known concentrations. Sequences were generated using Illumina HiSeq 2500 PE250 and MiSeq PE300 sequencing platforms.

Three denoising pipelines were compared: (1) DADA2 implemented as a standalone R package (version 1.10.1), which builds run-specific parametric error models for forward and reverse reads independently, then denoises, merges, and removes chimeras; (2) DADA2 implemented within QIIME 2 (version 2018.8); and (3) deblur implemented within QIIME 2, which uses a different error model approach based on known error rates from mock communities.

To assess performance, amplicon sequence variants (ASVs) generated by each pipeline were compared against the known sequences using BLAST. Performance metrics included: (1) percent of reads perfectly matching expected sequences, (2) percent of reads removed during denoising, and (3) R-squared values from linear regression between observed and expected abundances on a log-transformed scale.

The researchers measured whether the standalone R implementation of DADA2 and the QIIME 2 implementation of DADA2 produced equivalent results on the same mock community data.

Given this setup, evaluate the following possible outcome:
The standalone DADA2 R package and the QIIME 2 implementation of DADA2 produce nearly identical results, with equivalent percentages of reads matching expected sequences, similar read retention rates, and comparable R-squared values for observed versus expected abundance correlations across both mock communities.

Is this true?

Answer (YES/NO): NO